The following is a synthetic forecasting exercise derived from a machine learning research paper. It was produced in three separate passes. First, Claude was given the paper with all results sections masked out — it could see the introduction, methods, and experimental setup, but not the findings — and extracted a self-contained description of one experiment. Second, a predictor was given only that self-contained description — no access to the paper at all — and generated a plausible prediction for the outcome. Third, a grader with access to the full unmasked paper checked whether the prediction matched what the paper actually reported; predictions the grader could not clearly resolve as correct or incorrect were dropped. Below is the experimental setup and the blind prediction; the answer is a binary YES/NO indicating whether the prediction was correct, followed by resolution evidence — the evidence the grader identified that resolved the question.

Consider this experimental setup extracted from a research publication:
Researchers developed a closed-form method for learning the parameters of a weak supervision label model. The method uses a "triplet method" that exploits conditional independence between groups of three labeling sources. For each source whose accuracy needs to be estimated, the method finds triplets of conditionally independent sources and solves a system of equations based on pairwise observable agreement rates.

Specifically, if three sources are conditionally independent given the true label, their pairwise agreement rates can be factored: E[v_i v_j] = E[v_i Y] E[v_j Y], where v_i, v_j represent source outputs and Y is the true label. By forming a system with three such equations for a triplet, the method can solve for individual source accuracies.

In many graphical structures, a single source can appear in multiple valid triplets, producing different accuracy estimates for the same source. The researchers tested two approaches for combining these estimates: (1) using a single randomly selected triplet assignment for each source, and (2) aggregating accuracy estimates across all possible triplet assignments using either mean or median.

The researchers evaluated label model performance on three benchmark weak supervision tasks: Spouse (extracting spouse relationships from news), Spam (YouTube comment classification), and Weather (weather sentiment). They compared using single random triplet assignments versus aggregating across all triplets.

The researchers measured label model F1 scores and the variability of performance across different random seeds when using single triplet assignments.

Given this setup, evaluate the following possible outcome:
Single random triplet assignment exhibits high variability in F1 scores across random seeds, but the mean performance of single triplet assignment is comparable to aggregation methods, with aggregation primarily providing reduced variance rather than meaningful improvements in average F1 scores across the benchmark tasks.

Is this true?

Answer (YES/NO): NO